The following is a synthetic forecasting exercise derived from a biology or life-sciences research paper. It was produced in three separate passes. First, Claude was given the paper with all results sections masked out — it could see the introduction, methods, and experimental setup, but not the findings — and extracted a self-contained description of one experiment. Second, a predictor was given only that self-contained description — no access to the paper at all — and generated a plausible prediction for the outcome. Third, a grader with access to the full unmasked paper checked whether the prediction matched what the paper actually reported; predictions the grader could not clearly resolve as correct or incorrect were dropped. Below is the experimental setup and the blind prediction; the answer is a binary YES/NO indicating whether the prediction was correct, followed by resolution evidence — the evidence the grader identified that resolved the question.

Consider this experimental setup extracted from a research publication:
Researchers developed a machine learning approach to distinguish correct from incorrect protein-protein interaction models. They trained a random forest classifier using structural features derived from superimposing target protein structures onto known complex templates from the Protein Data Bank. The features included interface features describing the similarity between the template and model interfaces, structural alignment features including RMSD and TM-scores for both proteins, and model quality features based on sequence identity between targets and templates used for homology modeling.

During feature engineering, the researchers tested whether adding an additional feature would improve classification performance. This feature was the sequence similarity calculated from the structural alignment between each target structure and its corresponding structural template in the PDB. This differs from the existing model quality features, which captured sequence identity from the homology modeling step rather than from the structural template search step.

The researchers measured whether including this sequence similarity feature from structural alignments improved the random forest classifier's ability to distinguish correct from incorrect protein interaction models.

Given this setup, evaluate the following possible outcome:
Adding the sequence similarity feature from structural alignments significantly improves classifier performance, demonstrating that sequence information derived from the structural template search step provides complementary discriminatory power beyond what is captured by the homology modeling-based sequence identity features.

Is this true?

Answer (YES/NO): NO